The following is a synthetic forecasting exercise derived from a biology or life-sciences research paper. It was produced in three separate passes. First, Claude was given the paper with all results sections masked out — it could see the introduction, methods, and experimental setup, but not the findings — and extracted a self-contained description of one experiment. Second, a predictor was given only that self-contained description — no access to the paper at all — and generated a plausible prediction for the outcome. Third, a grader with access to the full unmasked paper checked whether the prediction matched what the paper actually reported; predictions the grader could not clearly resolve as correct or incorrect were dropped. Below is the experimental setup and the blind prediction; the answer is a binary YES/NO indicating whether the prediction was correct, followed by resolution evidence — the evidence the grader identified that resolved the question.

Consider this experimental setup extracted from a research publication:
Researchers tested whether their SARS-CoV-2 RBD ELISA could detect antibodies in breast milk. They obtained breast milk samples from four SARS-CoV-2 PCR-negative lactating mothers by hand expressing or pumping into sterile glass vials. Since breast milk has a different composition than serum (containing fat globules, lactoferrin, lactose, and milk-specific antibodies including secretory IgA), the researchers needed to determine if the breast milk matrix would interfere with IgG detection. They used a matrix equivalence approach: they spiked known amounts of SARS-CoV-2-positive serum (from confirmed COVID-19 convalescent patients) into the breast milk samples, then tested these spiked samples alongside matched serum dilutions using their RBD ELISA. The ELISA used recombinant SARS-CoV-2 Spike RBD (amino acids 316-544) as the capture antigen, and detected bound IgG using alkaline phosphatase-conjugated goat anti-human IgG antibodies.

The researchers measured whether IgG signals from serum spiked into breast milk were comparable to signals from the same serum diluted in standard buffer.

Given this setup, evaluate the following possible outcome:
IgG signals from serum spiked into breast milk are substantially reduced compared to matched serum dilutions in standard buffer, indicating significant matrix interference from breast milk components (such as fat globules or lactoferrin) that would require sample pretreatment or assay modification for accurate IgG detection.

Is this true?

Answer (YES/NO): NO